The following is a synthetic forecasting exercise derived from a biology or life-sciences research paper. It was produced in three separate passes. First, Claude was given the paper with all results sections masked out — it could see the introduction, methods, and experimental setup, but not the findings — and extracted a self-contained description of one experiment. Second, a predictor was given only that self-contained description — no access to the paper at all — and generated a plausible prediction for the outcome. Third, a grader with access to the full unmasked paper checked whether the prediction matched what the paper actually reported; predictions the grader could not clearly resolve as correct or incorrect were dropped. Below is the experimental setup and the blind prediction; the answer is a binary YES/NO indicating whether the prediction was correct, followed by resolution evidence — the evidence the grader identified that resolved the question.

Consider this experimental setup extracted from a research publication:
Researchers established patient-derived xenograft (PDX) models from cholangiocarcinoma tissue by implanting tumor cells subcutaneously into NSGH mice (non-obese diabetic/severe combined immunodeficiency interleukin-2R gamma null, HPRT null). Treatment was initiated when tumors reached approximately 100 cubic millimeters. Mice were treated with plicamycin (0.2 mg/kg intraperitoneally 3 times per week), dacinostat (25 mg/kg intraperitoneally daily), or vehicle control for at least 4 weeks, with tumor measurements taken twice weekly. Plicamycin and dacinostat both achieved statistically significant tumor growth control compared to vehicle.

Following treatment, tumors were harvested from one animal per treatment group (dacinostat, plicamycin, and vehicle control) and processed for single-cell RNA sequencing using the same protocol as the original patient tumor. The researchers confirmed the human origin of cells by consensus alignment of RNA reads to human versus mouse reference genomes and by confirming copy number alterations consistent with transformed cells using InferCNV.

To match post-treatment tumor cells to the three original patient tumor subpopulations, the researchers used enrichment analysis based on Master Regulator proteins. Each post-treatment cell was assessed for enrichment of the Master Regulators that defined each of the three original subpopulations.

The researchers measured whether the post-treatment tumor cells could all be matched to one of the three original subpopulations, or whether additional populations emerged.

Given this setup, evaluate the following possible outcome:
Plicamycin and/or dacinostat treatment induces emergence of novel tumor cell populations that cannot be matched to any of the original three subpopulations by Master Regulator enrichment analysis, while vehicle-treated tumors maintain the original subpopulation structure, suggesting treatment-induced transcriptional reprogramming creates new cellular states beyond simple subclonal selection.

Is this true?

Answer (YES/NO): NO